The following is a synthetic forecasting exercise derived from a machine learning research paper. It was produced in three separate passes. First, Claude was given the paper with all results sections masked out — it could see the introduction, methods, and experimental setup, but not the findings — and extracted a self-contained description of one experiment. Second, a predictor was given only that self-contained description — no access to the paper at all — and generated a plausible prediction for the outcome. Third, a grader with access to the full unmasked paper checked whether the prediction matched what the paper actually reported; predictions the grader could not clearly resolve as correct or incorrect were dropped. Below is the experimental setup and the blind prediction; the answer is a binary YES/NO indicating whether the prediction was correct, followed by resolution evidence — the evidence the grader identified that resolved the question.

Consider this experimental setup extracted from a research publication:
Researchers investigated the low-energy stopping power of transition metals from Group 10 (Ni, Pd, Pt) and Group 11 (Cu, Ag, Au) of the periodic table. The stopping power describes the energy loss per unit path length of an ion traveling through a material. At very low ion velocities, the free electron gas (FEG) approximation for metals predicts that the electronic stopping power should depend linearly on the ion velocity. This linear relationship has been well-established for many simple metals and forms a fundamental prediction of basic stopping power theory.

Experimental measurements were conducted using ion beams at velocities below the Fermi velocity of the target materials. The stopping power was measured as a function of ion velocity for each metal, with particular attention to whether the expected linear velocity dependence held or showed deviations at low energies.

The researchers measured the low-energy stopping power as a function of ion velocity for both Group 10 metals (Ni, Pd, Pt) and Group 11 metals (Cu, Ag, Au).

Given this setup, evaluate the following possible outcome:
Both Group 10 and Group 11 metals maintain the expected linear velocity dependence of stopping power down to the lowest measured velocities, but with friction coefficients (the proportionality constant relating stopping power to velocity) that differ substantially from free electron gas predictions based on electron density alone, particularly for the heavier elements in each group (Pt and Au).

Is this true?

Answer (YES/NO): NO